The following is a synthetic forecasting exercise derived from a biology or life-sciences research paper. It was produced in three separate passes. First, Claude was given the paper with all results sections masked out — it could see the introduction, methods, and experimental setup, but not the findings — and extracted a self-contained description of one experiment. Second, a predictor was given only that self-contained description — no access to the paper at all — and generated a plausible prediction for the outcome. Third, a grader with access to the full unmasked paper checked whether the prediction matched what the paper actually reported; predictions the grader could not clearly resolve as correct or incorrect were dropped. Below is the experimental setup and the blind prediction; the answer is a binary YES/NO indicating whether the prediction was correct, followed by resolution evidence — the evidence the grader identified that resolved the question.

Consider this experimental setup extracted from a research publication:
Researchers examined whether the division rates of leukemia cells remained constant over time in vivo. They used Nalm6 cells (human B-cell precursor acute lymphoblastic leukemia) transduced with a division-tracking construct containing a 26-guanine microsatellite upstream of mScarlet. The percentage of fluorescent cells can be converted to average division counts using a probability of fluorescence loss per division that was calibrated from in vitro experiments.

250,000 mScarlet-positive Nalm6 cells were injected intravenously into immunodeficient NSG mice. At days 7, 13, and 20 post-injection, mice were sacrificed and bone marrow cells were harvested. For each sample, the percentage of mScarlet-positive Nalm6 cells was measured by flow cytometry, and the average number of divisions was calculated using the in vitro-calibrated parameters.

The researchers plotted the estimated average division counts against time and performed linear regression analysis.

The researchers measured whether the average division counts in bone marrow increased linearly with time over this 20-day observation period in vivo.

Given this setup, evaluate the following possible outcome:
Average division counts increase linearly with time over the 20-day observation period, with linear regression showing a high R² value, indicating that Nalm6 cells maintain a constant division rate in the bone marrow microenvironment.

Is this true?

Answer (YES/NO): YES